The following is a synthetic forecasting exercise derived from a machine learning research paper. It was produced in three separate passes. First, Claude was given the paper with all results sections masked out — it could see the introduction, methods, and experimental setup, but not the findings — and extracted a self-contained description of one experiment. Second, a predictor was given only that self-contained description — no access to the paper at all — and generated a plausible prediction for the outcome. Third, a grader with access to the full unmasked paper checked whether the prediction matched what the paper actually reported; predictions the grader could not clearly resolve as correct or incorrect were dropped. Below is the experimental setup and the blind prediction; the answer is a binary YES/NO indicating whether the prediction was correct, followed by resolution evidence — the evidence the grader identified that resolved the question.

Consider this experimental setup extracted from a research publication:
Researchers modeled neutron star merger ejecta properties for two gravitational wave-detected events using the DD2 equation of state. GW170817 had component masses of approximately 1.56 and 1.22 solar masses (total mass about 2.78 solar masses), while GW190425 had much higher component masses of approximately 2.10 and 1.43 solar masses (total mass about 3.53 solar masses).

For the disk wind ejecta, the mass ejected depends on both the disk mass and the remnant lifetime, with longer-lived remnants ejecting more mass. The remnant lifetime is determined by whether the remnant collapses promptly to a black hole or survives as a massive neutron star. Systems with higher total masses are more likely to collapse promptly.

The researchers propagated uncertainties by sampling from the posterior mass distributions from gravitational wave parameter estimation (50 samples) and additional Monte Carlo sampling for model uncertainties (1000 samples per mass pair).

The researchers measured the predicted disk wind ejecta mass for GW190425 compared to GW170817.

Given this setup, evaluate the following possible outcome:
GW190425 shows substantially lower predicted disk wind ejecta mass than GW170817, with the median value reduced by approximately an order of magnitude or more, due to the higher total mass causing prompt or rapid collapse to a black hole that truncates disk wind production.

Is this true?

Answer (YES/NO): YES